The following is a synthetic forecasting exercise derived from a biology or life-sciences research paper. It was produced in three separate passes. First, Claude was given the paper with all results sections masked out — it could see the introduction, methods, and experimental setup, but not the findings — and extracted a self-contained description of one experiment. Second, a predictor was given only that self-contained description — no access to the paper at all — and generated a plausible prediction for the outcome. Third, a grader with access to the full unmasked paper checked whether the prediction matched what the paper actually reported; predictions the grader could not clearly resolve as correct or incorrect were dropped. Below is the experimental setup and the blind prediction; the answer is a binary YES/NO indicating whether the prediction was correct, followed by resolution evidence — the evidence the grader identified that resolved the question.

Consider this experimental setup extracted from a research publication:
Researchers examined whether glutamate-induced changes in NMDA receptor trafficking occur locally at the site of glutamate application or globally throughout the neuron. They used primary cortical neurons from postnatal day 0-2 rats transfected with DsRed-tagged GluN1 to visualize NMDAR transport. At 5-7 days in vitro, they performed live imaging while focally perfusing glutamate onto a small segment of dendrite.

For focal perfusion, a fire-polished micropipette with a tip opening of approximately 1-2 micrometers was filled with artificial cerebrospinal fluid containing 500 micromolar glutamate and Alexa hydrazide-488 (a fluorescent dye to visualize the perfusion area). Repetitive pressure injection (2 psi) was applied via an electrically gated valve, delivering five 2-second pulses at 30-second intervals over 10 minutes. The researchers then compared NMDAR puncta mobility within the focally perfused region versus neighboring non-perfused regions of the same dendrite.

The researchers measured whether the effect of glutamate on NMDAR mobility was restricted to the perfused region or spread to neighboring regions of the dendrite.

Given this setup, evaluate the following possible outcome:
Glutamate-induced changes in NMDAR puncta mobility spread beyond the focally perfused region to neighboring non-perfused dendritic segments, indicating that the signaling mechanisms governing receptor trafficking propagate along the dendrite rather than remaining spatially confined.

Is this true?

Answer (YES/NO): NO